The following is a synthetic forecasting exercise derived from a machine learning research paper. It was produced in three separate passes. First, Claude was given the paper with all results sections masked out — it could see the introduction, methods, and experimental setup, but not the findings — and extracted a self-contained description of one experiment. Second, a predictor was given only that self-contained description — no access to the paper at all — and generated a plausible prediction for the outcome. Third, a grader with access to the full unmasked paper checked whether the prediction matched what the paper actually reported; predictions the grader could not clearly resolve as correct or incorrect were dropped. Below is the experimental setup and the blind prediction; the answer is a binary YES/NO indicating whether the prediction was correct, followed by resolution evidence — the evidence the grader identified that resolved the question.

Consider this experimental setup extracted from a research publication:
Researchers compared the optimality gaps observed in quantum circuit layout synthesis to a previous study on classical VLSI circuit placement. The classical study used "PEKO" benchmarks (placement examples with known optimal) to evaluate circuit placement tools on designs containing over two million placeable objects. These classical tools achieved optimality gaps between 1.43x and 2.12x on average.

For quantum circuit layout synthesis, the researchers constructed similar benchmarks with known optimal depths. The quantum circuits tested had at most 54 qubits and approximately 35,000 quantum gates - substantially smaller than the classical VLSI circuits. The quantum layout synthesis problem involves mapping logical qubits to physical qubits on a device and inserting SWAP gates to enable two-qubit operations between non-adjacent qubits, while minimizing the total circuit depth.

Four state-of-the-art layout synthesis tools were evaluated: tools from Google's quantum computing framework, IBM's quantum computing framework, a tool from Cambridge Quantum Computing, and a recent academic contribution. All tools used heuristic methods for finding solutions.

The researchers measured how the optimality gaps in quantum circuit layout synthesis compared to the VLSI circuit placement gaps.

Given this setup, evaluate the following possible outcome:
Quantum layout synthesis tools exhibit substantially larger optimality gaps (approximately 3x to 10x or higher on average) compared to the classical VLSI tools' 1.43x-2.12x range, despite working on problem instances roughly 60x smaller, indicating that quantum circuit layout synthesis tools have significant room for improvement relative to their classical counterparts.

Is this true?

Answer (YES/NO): YES